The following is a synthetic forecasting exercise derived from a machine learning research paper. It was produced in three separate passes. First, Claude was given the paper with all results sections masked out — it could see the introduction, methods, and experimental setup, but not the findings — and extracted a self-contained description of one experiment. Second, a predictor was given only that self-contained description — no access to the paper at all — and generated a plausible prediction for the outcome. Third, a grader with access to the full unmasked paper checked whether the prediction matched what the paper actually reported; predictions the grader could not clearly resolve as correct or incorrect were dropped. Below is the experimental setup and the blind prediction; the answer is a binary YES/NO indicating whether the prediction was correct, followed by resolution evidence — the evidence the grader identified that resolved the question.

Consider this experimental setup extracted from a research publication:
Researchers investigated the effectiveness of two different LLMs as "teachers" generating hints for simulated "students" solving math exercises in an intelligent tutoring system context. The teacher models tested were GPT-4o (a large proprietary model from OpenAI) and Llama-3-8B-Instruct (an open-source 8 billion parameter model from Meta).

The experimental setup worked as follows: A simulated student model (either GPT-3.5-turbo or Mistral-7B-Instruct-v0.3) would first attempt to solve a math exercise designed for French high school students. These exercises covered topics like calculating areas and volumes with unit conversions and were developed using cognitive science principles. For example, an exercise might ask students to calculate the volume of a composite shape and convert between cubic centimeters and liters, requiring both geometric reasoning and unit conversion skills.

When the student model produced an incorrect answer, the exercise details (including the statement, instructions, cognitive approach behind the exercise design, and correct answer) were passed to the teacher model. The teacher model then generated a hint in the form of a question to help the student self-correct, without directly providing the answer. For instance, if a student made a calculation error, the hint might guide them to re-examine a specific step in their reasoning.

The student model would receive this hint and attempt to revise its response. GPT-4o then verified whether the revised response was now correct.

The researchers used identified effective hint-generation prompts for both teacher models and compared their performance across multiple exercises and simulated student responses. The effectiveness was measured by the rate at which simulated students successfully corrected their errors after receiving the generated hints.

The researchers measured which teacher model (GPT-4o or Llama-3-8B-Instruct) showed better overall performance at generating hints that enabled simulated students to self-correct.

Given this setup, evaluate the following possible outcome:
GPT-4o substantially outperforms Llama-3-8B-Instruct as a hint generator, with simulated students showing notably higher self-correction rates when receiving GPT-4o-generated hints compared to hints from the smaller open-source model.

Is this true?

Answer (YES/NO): NO